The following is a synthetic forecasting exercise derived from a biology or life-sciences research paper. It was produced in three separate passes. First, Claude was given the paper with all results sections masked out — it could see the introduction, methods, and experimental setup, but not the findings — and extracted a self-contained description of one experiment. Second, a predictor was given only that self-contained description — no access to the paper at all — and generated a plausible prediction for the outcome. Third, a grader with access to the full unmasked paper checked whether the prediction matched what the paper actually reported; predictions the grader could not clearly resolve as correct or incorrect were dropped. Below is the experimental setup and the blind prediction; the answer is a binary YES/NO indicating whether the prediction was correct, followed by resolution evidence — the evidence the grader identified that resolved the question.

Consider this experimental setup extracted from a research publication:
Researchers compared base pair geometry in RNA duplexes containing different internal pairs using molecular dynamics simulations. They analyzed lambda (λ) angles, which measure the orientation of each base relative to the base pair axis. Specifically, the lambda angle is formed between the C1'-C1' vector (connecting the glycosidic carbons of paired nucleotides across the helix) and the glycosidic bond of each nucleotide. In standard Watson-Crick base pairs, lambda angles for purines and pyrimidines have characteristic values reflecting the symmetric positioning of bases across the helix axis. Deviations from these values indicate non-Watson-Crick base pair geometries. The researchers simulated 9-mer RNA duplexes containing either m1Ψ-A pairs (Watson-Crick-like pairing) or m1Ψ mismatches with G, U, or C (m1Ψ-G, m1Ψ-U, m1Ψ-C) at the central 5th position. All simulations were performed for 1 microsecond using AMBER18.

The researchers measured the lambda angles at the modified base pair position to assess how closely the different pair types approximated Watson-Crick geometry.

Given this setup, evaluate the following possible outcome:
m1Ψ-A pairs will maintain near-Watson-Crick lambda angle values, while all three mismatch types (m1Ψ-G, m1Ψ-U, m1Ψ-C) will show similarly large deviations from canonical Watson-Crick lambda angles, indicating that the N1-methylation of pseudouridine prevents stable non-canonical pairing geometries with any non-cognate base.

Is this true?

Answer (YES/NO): NO